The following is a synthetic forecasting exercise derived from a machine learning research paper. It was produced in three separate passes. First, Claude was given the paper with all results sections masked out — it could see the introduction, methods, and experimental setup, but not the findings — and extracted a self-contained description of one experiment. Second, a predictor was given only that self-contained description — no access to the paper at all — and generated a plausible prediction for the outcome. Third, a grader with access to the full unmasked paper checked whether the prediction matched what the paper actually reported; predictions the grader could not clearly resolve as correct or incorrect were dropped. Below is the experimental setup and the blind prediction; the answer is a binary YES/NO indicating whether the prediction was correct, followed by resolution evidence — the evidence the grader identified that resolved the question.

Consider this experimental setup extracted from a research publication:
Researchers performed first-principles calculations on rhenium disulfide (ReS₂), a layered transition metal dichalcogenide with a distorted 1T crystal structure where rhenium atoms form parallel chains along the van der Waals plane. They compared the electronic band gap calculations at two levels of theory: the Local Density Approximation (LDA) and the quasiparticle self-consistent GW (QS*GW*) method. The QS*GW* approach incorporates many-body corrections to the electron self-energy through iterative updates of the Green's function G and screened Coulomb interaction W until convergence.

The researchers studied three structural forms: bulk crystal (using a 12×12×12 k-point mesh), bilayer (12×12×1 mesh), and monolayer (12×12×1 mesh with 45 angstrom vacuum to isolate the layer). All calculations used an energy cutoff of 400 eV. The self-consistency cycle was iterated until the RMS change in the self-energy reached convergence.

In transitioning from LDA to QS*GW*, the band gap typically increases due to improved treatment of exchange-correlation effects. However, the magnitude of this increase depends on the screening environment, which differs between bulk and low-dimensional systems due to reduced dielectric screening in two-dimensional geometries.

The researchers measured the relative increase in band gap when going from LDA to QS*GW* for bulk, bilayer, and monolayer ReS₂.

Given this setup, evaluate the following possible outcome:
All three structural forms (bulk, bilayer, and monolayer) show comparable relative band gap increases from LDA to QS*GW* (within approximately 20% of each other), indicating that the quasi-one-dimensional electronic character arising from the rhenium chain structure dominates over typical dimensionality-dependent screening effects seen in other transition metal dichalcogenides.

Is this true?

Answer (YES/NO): NO